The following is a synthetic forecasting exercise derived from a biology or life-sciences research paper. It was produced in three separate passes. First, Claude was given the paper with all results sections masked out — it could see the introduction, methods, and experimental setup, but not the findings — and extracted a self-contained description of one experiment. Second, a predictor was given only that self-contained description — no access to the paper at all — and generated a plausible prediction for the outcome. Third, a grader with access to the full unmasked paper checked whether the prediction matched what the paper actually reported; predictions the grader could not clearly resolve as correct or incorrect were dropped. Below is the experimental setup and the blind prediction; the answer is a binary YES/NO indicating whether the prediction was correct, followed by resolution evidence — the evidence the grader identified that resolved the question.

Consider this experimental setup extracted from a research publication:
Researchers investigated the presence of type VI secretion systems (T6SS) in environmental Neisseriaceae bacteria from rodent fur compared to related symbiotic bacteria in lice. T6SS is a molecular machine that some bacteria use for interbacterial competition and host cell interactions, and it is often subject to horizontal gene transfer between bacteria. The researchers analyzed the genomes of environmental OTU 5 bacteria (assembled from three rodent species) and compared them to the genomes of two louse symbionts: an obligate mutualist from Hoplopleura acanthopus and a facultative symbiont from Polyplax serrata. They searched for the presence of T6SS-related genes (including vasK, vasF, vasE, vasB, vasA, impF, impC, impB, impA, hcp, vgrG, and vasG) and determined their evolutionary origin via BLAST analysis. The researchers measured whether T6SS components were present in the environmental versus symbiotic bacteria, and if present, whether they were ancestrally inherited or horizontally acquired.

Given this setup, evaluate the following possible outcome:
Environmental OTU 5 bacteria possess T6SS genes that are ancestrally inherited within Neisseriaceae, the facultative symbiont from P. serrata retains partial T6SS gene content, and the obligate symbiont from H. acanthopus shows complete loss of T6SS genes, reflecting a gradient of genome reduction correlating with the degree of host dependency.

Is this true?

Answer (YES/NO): NO